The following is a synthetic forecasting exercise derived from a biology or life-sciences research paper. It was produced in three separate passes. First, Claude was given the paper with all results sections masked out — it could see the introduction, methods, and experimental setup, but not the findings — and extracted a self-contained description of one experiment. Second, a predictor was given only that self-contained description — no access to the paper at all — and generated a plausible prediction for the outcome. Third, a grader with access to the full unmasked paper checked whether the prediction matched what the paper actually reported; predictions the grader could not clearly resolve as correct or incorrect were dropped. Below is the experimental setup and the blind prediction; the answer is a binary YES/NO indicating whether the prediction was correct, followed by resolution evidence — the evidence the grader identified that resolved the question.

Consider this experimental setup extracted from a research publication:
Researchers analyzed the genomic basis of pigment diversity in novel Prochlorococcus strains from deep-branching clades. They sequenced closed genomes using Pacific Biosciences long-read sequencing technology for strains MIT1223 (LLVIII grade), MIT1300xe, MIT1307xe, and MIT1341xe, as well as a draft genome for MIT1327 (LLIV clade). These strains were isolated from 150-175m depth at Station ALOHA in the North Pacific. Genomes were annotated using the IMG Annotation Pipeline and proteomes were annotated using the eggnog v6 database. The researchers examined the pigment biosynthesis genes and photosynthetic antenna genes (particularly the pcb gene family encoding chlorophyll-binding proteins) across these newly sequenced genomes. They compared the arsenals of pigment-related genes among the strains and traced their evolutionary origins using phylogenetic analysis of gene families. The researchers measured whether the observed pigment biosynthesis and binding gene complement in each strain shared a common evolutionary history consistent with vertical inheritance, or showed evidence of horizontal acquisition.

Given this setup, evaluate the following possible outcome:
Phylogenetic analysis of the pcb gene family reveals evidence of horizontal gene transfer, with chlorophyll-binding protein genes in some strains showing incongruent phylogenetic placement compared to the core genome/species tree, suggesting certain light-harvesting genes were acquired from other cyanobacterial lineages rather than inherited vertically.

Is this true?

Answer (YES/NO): YES